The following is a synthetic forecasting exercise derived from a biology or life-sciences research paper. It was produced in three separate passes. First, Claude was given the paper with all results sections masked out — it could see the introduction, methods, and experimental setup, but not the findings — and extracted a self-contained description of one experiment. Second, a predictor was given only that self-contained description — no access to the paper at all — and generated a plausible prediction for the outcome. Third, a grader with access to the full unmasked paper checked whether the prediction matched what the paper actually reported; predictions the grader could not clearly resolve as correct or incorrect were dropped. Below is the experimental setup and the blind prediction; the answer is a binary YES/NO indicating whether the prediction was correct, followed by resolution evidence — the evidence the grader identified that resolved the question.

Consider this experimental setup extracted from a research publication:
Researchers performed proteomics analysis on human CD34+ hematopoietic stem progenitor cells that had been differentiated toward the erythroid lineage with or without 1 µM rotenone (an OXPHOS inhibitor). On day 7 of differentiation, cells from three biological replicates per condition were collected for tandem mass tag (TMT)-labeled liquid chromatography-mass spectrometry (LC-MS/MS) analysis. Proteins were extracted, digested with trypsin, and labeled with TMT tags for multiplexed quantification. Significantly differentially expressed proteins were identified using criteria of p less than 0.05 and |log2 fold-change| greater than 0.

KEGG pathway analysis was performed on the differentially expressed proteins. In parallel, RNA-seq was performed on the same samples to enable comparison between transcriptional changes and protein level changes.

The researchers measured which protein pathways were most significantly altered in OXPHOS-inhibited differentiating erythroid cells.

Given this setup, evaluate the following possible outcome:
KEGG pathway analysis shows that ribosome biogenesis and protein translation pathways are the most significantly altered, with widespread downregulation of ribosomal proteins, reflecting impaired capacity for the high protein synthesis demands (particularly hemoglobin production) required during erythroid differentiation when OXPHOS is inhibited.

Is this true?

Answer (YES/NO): NO